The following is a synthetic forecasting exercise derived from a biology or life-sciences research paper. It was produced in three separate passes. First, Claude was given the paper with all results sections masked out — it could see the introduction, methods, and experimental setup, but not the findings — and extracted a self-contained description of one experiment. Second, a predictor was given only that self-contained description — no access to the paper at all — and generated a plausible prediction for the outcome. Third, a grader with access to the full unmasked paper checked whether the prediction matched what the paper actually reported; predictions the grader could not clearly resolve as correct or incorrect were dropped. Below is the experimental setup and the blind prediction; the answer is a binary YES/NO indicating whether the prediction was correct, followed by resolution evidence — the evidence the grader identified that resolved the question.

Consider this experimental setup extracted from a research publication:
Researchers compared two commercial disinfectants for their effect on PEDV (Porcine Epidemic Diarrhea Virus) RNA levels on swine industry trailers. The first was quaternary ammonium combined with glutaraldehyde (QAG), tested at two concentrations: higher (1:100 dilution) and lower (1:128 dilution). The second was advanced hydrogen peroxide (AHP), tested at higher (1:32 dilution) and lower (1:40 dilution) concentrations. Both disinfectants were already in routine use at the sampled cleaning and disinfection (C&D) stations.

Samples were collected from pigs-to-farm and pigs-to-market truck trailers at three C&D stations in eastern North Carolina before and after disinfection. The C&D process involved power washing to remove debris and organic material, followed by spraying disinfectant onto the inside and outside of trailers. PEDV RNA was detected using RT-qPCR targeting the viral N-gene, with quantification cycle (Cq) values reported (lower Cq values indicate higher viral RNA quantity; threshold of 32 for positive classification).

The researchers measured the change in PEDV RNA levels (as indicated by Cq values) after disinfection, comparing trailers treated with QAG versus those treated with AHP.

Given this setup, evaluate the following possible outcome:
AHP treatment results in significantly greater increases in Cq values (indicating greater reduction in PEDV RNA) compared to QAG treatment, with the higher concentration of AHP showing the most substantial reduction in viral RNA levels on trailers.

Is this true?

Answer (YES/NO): NO